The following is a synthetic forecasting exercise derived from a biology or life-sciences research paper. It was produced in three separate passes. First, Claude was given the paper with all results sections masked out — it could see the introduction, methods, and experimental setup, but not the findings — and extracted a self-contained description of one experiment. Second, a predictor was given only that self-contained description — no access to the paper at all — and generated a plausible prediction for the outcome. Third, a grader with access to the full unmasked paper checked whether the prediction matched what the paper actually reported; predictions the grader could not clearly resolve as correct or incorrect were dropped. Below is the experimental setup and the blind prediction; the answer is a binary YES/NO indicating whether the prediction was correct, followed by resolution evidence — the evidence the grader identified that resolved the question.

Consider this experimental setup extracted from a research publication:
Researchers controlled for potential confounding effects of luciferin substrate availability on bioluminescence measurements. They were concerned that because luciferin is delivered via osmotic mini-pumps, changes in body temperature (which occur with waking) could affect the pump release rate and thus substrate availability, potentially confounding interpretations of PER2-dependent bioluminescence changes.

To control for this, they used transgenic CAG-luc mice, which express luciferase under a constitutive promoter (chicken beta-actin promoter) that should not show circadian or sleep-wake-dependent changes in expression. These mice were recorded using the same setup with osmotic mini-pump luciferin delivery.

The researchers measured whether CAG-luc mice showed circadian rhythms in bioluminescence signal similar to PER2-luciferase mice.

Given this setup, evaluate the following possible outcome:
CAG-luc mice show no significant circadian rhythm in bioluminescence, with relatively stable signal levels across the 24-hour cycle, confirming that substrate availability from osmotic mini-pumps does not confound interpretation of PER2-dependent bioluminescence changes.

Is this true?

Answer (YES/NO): YES